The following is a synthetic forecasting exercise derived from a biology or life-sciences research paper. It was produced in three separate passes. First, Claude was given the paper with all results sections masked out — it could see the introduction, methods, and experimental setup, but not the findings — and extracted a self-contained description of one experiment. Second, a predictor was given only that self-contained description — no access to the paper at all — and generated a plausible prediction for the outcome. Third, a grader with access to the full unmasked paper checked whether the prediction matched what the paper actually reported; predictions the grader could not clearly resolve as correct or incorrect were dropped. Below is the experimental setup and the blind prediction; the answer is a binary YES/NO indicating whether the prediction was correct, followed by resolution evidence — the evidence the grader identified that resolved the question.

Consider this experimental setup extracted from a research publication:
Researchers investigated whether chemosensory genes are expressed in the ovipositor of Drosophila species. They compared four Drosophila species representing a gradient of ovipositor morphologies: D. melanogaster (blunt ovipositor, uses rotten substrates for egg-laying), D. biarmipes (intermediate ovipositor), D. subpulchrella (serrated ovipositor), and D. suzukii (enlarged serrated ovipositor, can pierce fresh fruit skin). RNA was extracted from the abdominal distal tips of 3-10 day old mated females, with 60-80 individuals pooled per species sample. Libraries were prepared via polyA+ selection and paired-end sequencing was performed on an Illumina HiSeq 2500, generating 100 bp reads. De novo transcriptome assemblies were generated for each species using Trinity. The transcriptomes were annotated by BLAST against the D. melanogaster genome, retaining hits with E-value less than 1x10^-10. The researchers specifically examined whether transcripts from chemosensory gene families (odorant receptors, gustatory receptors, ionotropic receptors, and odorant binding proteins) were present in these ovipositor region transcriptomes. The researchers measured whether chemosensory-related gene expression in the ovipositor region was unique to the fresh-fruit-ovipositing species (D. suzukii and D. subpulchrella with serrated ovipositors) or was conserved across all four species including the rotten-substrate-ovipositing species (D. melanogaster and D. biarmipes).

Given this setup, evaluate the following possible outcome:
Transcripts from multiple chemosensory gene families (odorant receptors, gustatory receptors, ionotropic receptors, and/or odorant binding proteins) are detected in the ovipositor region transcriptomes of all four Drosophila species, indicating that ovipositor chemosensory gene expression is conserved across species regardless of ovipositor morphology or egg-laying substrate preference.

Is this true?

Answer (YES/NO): YES